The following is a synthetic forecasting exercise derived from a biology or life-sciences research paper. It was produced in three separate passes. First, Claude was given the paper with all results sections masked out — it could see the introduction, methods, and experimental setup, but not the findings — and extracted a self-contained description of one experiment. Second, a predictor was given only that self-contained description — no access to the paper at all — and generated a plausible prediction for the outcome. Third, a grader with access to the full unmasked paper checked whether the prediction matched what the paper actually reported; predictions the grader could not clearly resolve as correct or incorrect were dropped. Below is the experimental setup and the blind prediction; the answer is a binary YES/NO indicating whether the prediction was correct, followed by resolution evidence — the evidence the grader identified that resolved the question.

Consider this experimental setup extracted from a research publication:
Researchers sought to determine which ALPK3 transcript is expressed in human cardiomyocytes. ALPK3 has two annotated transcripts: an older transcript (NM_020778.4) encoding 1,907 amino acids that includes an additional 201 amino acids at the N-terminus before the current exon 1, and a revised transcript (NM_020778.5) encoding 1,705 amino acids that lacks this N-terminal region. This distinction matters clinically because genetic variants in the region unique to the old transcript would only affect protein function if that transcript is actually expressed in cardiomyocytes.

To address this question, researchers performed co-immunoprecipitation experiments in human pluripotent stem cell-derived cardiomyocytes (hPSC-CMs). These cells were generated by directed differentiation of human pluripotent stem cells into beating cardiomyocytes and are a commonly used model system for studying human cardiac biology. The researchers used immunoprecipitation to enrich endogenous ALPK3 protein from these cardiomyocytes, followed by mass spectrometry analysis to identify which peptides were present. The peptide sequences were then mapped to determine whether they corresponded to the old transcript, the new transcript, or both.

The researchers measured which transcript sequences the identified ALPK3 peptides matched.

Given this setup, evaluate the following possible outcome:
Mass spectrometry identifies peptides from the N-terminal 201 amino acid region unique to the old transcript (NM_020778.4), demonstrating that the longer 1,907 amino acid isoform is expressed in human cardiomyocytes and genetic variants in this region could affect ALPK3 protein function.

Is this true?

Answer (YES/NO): NO